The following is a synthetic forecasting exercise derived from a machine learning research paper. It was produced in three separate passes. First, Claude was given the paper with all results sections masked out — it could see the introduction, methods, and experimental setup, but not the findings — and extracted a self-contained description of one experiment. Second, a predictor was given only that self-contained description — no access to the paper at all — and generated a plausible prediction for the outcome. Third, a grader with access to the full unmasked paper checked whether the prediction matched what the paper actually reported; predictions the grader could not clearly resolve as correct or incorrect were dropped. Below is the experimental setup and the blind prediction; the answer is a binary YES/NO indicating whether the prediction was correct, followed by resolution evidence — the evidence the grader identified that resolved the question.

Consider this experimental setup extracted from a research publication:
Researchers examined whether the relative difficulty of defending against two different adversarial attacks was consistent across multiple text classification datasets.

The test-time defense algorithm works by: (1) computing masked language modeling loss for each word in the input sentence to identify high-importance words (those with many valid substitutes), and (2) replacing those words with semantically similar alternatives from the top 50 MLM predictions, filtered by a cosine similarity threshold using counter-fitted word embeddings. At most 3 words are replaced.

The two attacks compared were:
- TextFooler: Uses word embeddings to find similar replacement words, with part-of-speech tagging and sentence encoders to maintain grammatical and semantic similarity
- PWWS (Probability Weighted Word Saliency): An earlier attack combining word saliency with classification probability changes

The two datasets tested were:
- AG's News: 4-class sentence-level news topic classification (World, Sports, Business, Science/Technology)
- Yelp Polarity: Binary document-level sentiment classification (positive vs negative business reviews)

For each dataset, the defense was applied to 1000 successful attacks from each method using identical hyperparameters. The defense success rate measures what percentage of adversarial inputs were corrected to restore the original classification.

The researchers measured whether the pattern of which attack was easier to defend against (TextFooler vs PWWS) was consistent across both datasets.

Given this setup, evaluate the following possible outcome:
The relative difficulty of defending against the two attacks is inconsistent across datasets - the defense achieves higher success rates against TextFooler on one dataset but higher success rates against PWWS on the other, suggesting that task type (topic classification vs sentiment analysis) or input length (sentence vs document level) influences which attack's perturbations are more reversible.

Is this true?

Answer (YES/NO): NO